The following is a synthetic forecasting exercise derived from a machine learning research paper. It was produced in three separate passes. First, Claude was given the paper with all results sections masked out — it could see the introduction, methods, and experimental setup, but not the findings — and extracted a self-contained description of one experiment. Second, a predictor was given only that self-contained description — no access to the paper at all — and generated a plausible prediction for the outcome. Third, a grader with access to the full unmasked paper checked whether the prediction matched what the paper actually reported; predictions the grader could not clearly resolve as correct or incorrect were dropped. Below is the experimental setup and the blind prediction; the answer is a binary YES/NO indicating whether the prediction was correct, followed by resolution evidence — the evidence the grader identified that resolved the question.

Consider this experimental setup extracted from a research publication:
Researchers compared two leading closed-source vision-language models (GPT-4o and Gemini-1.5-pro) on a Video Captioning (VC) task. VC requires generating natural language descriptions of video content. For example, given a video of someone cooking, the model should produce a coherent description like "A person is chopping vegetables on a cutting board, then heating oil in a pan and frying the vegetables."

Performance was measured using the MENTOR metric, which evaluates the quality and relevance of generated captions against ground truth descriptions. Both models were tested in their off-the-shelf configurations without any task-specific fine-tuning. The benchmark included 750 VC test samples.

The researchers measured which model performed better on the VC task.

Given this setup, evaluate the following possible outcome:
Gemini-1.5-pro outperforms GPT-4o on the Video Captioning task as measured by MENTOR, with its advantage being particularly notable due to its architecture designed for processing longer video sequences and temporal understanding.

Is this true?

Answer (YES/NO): YES